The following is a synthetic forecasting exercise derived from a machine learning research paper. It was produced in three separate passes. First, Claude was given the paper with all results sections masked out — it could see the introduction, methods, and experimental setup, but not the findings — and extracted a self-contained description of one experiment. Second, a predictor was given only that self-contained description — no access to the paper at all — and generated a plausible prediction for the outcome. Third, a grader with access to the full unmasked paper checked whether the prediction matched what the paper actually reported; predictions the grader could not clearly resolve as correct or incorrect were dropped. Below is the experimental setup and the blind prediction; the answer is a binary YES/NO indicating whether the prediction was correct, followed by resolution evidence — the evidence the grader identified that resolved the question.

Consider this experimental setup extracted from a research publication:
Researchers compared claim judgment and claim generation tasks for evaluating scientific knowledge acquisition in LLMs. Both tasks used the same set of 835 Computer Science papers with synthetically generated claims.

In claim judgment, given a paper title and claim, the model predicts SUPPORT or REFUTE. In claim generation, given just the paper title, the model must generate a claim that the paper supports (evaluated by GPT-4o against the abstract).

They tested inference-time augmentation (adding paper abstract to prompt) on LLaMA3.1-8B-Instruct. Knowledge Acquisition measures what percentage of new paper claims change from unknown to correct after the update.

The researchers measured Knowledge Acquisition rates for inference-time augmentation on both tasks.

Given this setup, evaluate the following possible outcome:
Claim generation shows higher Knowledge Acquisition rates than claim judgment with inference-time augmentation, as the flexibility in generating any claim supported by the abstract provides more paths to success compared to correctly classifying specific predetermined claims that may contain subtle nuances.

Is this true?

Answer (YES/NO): YES